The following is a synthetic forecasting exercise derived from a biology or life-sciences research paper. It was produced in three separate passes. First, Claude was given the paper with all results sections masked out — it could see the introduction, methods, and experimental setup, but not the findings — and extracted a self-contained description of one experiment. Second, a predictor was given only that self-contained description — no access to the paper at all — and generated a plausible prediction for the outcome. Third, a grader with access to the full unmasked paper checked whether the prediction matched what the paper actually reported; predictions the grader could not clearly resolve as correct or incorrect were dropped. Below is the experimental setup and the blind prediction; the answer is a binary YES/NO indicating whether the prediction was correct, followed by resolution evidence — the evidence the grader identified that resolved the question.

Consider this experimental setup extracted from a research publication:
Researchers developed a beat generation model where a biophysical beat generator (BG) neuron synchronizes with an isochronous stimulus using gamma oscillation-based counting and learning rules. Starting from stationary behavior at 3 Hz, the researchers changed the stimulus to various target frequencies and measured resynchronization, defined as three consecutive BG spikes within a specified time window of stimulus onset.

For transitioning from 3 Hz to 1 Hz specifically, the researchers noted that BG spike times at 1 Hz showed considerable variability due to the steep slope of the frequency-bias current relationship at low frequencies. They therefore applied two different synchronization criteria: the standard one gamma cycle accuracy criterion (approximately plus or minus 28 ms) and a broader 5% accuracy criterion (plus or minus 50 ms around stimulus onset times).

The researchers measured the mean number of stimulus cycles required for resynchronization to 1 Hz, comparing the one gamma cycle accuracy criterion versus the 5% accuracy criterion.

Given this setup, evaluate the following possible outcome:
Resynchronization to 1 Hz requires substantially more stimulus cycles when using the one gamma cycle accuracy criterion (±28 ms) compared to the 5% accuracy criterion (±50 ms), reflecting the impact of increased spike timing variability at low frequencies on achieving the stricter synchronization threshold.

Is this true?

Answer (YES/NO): YES